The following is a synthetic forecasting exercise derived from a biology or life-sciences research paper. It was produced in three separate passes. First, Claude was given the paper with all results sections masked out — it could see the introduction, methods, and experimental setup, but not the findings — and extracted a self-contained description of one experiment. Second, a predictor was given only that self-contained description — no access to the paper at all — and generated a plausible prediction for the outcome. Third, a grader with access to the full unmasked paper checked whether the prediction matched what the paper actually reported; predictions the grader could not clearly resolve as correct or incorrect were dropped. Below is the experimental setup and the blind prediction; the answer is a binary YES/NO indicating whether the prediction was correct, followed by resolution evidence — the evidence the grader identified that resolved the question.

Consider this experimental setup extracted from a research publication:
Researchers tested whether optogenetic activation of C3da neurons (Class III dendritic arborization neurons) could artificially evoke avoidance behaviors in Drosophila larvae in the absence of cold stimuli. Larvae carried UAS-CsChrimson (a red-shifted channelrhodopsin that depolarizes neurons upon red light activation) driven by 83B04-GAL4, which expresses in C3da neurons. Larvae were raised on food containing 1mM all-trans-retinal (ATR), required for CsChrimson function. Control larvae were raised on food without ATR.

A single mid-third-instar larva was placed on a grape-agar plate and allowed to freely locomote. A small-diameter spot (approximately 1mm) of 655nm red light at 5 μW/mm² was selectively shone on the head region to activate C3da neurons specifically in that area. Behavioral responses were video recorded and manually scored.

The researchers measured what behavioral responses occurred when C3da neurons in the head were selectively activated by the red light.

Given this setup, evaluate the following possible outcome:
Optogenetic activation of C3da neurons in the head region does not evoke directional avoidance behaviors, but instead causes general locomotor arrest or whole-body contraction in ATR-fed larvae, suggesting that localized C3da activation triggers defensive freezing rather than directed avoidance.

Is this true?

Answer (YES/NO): NO